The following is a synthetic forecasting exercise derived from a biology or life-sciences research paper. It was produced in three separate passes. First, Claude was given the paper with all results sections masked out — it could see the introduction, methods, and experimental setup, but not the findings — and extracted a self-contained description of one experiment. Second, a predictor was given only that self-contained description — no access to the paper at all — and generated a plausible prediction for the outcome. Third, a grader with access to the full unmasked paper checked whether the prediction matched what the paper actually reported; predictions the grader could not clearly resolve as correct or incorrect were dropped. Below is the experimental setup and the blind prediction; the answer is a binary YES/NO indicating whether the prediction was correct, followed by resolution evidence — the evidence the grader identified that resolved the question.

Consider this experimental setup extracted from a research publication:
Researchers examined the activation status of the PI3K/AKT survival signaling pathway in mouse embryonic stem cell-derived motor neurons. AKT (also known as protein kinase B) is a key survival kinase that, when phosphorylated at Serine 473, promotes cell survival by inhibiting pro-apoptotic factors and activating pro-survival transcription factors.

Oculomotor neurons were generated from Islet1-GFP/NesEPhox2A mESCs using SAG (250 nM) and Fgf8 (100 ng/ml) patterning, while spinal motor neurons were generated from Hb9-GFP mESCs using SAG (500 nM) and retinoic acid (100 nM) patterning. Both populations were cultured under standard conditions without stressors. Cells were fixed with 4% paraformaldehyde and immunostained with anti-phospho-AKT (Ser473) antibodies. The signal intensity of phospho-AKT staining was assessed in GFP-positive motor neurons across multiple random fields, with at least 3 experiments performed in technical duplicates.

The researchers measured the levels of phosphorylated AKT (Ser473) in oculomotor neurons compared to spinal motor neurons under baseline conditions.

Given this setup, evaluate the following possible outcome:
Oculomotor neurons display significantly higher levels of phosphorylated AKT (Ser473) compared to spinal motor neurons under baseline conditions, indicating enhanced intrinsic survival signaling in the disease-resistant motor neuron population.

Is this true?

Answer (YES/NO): YES